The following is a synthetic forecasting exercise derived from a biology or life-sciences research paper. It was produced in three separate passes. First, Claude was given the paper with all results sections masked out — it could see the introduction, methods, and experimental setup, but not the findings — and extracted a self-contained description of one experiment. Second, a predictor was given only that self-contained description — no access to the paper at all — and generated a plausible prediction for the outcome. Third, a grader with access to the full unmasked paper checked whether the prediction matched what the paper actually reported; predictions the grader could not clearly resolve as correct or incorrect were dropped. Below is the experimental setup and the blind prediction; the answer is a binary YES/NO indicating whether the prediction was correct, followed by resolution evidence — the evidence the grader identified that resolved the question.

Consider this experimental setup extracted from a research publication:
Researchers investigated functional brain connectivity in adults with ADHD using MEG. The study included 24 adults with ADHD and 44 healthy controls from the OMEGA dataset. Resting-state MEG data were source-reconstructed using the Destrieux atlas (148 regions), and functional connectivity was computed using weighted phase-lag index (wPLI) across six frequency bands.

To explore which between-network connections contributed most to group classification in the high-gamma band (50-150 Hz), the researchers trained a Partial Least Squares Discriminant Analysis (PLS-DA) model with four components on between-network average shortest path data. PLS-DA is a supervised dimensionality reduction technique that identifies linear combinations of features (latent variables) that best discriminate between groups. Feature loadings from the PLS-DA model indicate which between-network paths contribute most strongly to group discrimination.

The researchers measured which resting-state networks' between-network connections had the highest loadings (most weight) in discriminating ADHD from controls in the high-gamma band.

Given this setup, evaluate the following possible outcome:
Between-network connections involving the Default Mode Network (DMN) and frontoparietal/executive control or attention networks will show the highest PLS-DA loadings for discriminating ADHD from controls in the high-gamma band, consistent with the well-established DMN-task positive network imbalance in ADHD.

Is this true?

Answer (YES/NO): NO